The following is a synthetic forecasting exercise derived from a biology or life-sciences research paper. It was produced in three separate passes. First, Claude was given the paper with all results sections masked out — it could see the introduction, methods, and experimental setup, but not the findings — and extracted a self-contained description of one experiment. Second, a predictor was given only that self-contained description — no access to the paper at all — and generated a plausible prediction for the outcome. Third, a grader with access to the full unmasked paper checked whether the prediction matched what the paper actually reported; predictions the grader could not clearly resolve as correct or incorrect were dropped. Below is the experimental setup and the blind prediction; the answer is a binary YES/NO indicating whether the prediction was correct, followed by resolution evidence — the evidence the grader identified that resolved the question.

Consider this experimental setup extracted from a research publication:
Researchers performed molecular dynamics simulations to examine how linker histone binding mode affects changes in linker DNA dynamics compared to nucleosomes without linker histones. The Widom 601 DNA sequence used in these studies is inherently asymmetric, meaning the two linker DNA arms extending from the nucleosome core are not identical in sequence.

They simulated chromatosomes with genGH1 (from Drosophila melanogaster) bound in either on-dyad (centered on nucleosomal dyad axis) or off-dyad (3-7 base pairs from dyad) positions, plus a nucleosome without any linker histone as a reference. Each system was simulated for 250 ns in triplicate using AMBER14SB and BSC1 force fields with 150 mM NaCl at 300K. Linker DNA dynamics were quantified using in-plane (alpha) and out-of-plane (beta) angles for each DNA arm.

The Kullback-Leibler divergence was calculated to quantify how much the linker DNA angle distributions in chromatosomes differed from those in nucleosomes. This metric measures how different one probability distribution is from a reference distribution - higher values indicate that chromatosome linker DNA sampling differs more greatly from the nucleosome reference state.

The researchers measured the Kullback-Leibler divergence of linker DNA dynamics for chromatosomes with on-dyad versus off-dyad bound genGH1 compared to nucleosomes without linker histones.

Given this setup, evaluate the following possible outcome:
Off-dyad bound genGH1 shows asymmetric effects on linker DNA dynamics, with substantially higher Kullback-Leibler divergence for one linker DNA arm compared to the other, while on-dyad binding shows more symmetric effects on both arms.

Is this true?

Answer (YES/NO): YES